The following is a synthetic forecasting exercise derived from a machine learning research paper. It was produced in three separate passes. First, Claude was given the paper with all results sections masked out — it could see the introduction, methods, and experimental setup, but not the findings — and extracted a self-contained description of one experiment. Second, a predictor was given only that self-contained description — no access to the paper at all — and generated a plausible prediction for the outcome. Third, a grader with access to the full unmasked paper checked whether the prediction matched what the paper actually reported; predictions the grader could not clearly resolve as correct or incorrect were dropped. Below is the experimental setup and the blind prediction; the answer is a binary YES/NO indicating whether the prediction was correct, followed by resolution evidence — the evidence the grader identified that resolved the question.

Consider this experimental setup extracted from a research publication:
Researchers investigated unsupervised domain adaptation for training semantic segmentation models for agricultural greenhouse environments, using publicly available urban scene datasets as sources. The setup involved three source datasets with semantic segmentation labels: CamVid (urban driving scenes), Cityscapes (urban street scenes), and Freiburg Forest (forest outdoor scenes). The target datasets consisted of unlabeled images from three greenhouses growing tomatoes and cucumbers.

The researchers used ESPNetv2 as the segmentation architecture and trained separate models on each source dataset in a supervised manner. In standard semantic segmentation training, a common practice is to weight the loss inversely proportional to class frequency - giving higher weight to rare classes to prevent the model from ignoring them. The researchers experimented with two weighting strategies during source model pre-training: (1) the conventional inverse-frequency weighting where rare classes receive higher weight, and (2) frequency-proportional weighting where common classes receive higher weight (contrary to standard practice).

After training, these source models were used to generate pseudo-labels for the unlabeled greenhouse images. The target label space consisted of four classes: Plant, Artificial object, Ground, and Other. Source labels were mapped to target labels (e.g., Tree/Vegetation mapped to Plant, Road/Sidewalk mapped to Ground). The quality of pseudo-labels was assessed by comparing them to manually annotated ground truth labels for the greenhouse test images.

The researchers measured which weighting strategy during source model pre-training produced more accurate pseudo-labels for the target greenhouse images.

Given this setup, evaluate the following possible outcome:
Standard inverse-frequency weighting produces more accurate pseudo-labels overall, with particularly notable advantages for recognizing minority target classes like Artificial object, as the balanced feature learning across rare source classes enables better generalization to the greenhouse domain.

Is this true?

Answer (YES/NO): NO